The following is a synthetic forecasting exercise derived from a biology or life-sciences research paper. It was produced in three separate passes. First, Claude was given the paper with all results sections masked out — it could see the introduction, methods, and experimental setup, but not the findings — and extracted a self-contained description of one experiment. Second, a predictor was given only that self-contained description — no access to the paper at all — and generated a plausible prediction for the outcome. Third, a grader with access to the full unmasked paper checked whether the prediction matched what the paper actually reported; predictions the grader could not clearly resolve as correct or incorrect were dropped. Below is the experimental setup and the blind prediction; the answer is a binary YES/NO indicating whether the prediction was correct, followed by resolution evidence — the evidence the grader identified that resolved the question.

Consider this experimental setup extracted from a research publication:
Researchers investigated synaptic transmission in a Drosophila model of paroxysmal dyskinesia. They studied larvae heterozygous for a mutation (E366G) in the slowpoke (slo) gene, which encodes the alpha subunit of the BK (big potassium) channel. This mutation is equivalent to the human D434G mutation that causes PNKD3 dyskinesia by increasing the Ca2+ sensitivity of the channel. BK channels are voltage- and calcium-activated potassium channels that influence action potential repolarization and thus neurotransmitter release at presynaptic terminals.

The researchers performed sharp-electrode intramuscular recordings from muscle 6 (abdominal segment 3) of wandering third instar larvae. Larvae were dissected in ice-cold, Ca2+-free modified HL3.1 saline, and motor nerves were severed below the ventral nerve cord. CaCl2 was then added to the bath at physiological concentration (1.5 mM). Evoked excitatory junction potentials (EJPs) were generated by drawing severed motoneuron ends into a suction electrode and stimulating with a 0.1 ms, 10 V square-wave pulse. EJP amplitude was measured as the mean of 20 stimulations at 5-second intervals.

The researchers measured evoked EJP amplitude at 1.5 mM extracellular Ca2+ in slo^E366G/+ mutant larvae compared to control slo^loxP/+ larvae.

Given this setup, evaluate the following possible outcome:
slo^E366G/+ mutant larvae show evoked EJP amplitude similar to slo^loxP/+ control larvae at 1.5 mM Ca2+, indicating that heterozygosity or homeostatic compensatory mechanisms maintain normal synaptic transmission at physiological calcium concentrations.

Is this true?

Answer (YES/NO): YES